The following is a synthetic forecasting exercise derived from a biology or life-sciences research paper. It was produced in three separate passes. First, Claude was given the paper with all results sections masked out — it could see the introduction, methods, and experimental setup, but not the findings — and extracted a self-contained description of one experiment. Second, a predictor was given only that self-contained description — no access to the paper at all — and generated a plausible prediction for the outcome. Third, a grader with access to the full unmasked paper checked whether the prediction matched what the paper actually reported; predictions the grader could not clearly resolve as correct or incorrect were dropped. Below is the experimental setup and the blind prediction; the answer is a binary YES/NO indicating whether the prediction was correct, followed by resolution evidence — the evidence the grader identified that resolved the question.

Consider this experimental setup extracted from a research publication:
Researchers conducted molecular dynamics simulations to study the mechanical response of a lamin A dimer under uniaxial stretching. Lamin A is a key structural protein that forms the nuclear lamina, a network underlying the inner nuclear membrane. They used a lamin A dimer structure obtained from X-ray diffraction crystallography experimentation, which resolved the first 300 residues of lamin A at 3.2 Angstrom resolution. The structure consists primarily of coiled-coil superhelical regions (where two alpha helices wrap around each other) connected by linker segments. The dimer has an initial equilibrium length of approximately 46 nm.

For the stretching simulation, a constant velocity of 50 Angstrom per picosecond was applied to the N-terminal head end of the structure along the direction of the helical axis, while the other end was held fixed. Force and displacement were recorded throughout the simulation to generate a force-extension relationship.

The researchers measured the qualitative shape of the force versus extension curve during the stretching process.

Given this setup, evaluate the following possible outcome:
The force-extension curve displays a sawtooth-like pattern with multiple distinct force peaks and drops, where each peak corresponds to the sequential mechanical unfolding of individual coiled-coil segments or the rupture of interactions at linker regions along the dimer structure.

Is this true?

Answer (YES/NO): NO